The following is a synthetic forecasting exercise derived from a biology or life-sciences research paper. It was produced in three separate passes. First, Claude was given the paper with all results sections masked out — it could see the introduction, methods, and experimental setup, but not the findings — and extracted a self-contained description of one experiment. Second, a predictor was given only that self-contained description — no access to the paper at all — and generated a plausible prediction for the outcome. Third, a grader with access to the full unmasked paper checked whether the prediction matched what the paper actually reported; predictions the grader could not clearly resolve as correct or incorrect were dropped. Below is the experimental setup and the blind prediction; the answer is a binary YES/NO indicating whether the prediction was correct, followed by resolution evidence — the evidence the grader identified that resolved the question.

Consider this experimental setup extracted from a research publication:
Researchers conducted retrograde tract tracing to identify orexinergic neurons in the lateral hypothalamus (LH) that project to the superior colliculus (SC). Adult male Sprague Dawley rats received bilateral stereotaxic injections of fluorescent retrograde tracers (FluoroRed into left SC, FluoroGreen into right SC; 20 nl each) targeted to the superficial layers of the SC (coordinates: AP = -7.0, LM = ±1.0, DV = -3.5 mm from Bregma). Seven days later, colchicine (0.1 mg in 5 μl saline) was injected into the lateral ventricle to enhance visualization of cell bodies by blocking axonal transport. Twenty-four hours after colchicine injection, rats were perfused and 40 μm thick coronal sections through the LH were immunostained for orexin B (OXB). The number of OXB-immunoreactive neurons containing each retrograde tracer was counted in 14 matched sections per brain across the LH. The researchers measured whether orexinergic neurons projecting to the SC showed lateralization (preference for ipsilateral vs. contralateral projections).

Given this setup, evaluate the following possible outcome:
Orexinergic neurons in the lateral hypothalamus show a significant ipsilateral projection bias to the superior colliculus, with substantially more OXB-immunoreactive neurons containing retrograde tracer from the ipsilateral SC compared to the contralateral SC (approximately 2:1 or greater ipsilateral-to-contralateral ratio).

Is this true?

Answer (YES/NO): NO